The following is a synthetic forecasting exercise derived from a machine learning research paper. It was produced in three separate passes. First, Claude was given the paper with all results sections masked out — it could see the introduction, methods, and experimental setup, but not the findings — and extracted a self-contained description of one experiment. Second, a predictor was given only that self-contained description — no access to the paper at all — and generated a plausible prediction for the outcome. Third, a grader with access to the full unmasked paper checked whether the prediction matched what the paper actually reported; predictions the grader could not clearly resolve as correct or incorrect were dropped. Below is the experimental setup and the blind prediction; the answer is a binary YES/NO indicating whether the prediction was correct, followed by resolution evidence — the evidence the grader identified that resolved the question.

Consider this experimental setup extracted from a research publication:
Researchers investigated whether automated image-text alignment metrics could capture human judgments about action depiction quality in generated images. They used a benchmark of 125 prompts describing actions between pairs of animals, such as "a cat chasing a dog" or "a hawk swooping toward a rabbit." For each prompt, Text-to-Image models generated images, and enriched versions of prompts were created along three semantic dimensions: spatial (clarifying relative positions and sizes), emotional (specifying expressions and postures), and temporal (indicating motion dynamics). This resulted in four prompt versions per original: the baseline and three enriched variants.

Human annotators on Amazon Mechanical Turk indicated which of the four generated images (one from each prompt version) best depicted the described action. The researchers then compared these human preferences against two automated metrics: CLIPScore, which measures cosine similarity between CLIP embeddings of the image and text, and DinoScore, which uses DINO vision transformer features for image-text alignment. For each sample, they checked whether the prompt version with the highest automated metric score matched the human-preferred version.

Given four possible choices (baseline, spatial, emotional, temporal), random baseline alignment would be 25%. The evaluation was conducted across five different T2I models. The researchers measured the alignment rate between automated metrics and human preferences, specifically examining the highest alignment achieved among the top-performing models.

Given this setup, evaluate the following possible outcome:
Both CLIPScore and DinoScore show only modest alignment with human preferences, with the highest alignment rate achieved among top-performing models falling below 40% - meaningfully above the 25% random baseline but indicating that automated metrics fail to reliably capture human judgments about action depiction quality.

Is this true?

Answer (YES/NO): YES